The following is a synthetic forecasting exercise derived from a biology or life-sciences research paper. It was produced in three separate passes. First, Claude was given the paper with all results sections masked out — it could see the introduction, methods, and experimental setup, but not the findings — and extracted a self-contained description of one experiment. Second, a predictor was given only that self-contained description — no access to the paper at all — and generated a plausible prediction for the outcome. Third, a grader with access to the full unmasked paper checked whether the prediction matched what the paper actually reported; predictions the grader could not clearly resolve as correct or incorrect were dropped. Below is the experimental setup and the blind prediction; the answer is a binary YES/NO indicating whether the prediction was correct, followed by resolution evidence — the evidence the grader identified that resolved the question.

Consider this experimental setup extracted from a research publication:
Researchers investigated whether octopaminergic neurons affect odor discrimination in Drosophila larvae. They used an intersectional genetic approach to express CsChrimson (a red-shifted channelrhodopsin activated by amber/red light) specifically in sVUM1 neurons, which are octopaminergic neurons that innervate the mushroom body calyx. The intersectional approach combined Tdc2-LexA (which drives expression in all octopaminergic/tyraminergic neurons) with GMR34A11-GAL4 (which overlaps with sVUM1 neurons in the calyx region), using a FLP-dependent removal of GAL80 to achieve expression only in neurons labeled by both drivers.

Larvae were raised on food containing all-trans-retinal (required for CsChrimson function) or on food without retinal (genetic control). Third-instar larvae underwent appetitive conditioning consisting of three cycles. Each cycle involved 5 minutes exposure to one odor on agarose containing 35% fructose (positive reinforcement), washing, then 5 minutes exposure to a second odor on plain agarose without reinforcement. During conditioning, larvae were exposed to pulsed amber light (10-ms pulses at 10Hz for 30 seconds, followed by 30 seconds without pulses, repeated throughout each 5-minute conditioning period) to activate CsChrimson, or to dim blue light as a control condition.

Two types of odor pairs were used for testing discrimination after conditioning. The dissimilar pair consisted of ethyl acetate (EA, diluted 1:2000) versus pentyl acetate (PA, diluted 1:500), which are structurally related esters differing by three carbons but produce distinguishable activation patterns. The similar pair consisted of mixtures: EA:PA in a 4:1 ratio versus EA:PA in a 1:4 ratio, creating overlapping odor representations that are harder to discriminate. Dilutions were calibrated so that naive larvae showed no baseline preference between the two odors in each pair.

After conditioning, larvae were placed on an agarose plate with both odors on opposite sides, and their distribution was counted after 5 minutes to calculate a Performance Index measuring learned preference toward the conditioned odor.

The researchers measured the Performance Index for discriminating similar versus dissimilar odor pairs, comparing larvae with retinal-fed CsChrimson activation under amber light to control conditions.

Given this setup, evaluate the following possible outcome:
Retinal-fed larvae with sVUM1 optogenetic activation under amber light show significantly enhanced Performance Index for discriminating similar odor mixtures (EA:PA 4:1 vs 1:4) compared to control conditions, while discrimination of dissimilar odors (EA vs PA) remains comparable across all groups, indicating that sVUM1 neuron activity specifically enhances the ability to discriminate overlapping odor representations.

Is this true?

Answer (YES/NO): NO